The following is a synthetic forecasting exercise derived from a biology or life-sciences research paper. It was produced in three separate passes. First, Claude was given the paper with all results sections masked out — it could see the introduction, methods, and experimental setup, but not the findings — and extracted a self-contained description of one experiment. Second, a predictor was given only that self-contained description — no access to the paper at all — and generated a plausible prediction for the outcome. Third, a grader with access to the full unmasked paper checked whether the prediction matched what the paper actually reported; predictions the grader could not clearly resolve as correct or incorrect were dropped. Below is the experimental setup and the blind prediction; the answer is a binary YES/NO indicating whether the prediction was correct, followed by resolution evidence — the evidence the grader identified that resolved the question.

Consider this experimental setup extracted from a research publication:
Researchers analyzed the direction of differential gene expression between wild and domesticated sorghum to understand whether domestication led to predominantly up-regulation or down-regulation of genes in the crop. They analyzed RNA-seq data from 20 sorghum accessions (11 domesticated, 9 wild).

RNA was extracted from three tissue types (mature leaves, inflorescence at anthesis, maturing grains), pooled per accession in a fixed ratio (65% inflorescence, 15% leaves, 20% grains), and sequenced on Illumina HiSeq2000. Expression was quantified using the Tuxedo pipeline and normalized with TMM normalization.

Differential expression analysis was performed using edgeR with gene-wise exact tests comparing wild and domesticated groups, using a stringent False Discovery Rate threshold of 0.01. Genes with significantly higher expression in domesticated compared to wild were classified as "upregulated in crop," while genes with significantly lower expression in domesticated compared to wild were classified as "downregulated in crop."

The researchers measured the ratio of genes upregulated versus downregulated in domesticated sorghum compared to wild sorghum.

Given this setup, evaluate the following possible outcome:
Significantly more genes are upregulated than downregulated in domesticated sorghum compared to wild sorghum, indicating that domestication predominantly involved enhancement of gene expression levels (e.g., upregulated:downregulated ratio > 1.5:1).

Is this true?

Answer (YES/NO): NO